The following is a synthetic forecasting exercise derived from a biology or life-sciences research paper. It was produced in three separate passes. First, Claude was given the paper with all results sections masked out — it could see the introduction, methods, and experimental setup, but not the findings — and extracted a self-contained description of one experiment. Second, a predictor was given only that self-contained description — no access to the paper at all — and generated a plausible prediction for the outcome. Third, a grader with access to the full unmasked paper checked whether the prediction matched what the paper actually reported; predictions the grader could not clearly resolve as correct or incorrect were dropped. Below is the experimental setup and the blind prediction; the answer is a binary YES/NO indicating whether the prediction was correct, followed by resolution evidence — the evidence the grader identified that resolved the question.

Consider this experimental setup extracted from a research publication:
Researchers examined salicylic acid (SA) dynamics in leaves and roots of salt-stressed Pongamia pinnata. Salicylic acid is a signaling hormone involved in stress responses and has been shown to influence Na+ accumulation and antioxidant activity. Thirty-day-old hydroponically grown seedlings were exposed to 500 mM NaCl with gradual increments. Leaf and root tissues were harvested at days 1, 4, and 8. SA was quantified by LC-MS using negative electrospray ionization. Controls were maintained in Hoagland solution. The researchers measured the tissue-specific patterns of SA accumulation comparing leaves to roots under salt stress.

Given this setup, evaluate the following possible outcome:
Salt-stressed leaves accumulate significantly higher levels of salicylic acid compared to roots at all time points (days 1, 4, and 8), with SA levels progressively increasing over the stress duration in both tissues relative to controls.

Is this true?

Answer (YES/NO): NO